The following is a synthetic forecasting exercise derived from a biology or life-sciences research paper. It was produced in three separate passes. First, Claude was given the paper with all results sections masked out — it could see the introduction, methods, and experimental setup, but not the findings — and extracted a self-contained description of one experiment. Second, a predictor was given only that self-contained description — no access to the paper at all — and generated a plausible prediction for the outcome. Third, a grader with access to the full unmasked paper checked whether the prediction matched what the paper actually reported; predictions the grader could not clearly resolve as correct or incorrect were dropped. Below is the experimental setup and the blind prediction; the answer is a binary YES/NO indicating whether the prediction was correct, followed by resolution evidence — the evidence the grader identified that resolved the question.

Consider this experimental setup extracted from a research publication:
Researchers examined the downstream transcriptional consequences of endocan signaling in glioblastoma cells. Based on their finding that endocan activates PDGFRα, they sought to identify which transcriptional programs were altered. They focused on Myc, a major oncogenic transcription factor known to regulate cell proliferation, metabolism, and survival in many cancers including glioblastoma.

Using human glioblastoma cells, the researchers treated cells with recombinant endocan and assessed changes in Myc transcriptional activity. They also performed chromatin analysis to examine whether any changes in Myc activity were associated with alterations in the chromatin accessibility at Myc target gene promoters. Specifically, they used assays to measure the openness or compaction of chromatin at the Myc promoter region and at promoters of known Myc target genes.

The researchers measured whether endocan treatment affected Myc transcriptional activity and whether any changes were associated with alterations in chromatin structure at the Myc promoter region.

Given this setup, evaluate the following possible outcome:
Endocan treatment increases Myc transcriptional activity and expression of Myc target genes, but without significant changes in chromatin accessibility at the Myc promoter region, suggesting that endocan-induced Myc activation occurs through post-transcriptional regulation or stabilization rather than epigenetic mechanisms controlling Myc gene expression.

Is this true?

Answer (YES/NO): NO